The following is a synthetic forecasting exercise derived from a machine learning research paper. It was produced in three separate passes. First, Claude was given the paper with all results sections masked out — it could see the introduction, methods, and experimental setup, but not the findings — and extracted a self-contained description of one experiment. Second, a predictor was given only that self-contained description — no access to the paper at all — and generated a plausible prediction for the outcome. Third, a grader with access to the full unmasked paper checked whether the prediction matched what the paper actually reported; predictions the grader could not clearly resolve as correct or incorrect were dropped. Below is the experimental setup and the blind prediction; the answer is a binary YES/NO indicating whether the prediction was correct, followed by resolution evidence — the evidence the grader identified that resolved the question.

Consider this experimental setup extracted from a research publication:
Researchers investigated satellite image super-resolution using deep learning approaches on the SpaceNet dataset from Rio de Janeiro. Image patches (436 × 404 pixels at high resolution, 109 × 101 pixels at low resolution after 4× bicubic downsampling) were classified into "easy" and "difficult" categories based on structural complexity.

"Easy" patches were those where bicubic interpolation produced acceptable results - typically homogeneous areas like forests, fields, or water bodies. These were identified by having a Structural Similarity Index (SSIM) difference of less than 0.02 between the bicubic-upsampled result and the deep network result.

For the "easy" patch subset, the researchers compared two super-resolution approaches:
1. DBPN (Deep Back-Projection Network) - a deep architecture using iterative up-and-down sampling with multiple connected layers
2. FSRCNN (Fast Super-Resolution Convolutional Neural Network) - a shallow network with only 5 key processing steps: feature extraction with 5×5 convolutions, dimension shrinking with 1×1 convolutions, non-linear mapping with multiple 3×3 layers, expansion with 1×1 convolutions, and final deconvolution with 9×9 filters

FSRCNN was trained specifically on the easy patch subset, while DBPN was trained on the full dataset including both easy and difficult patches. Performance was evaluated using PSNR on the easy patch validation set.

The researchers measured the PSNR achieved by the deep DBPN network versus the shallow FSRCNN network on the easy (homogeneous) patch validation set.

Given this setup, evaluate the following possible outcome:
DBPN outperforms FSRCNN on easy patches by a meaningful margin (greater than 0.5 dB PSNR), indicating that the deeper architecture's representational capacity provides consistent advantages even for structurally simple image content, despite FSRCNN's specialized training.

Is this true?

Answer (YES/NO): YES